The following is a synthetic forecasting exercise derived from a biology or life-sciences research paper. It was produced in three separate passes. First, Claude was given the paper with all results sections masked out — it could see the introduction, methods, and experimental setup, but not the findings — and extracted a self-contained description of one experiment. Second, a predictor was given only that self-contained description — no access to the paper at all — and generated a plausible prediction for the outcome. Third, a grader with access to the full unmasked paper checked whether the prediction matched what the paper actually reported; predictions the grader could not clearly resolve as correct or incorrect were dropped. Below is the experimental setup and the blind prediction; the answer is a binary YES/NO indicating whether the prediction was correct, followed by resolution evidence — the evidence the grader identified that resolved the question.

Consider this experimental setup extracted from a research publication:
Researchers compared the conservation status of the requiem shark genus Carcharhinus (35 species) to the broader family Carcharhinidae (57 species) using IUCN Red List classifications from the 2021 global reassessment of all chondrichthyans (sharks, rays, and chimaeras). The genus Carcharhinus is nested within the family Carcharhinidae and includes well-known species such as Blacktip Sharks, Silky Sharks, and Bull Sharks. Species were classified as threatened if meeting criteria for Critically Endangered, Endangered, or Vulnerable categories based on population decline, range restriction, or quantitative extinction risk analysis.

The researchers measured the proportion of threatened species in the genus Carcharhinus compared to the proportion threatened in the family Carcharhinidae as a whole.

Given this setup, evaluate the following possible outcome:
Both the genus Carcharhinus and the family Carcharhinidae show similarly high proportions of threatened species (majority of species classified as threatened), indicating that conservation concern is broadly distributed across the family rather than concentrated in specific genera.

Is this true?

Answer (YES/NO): NO